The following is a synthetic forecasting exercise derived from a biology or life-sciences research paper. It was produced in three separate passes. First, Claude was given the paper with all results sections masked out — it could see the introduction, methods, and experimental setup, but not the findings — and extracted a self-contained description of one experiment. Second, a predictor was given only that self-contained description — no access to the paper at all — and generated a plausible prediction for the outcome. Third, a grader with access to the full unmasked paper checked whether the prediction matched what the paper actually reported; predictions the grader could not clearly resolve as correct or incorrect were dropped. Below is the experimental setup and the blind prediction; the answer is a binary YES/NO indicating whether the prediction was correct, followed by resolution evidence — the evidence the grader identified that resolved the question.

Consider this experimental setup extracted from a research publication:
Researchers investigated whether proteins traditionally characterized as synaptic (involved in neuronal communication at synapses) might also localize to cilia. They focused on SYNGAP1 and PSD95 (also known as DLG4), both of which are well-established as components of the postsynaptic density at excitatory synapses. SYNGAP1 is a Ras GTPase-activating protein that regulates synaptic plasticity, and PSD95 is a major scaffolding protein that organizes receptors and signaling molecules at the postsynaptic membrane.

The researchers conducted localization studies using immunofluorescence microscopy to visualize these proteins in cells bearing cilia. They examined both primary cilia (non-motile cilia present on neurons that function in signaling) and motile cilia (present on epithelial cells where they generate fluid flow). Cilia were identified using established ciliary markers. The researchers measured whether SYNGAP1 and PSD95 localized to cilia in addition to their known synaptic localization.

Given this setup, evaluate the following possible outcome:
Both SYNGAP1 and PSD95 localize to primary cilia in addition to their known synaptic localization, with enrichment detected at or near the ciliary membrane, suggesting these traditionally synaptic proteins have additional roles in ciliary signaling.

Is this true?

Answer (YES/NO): NO